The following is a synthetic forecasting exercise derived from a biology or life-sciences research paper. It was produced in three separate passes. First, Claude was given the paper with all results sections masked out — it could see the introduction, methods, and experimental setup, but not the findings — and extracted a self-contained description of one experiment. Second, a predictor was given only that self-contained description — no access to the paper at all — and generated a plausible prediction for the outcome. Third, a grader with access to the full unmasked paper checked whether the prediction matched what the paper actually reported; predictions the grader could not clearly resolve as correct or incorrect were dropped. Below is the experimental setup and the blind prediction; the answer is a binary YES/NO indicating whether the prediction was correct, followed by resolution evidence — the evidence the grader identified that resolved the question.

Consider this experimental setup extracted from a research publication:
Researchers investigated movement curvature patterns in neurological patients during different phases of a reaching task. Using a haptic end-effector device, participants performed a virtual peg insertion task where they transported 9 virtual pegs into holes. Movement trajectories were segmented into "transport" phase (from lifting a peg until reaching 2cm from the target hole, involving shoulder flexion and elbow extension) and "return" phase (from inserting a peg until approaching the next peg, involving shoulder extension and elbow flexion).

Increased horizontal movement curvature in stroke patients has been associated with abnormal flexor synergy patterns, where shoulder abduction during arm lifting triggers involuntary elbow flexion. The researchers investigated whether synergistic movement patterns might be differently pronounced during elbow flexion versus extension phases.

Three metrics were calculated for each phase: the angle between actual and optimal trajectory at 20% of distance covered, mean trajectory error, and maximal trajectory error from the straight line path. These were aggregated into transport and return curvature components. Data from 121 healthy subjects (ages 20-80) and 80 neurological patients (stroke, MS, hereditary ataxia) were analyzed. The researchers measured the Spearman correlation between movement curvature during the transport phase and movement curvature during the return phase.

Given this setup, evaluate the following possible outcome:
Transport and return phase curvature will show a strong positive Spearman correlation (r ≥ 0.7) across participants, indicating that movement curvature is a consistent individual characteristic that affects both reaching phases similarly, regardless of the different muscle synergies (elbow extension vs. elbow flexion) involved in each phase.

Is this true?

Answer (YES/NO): NO